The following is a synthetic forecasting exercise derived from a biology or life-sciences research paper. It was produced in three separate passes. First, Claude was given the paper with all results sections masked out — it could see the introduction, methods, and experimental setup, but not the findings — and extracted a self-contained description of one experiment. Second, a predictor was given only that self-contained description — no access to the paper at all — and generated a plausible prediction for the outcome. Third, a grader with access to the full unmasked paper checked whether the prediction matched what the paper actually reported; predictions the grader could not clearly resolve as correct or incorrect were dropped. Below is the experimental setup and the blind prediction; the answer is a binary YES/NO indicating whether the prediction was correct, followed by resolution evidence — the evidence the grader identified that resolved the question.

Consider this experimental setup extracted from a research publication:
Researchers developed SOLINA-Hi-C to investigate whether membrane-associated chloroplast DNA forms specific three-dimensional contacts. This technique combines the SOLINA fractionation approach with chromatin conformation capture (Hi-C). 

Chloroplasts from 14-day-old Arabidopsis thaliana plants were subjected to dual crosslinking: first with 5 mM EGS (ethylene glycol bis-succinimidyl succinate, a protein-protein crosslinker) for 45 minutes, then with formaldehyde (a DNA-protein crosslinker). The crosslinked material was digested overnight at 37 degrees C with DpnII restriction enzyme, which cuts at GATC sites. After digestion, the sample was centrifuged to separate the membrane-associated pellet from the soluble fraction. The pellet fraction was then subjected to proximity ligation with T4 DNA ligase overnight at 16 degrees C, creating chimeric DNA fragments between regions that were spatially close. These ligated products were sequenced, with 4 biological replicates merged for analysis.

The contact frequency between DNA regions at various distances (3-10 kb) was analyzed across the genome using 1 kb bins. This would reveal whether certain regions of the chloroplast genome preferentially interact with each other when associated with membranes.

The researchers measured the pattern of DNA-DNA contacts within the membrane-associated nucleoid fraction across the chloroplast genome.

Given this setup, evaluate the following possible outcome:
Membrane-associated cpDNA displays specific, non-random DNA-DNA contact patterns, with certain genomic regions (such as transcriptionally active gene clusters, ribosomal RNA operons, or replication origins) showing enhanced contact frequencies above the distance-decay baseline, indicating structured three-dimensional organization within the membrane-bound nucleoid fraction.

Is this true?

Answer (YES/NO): NO